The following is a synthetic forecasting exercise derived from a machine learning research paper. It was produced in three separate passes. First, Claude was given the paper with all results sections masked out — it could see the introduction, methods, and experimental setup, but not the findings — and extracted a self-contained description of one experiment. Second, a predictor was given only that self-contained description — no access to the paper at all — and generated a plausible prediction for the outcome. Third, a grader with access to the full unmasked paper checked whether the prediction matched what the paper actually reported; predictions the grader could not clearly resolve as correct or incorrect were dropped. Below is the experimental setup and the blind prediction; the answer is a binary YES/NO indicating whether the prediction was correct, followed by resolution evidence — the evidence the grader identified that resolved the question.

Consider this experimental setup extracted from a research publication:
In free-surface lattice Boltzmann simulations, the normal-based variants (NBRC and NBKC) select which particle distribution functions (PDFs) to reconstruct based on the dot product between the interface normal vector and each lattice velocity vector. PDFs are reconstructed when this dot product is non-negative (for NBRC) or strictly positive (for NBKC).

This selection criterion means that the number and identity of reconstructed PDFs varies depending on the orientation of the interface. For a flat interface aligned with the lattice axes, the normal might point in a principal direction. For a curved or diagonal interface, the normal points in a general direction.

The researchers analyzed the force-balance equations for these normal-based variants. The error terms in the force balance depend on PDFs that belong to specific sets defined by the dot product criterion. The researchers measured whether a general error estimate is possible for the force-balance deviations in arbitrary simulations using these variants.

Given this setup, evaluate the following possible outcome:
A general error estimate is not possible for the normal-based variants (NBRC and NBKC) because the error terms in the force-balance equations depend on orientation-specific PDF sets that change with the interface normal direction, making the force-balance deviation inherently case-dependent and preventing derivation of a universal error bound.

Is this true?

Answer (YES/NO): YES